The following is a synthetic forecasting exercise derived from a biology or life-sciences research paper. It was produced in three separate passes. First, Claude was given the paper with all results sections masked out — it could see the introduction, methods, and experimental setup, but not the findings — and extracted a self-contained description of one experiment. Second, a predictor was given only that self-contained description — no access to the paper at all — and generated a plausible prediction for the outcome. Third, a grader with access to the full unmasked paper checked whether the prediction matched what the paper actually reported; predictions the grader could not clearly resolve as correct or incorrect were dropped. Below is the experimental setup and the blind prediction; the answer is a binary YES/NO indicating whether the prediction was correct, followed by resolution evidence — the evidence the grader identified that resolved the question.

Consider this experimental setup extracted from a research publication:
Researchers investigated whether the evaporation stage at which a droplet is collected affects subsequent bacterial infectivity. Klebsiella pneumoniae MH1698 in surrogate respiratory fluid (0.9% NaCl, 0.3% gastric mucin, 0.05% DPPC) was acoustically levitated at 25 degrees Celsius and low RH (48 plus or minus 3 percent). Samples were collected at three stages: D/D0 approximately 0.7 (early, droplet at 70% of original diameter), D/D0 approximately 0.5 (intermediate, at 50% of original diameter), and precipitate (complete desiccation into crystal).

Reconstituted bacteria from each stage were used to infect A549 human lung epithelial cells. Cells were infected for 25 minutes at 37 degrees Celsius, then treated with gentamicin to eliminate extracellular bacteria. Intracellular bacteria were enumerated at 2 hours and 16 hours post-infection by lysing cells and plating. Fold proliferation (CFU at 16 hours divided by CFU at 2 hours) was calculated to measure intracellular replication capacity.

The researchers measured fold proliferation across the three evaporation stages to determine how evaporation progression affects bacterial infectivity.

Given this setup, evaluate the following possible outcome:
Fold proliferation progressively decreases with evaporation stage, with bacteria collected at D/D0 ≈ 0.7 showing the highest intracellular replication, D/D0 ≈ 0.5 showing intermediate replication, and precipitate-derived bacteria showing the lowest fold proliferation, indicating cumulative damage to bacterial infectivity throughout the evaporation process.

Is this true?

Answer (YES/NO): YES